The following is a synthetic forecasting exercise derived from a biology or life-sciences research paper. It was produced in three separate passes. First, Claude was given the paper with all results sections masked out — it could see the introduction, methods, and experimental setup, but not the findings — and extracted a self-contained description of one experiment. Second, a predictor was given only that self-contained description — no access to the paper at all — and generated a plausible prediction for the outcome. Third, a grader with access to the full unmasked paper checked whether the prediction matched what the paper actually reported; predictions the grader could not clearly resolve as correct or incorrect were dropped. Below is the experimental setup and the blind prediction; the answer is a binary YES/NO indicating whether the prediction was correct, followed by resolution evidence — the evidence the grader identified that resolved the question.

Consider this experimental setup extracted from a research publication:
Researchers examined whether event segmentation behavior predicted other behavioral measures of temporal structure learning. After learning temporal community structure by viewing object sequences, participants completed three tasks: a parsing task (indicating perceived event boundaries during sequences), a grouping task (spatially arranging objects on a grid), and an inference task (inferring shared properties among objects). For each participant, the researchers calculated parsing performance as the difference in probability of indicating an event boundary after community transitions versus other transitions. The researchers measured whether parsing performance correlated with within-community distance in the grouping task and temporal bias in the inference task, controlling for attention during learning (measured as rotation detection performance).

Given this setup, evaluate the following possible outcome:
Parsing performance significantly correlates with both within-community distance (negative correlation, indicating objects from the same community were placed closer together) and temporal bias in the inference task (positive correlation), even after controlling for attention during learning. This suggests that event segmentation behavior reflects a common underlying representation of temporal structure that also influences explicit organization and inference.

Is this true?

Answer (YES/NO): YES